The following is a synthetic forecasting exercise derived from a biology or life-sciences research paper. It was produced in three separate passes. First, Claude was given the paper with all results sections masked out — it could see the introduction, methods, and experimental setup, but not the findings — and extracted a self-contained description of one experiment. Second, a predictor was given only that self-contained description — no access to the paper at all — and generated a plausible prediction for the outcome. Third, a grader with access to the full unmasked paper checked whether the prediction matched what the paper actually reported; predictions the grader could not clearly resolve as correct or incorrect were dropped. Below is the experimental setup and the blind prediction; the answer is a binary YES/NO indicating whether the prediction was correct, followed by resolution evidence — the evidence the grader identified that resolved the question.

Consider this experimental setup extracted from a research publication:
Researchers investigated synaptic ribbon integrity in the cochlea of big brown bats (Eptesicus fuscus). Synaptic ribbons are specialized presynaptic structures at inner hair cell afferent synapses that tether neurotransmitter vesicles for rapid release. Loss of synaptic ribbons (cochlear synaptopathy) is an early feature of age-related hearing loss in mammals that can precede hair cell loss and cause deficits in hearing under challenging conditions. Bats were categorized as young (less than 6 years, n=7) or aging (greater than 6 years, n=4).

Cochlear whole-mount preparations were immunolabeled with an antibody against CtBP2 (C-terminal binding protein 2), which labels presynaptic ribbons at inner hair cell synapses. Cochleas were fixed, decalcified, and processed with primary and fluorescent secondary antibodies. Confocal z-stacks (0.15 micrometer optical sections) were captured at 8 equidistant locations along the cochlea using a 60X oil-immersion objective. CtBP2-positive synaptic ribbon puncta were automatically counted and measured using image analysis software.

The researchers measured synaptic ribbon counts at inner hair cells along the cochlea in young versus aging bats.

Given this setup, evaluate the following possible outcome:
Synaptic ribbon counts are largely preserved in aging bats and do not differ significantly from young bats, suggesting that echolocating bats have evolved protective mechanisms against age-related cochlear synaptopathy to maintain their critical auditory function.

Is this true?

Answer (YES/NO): YES